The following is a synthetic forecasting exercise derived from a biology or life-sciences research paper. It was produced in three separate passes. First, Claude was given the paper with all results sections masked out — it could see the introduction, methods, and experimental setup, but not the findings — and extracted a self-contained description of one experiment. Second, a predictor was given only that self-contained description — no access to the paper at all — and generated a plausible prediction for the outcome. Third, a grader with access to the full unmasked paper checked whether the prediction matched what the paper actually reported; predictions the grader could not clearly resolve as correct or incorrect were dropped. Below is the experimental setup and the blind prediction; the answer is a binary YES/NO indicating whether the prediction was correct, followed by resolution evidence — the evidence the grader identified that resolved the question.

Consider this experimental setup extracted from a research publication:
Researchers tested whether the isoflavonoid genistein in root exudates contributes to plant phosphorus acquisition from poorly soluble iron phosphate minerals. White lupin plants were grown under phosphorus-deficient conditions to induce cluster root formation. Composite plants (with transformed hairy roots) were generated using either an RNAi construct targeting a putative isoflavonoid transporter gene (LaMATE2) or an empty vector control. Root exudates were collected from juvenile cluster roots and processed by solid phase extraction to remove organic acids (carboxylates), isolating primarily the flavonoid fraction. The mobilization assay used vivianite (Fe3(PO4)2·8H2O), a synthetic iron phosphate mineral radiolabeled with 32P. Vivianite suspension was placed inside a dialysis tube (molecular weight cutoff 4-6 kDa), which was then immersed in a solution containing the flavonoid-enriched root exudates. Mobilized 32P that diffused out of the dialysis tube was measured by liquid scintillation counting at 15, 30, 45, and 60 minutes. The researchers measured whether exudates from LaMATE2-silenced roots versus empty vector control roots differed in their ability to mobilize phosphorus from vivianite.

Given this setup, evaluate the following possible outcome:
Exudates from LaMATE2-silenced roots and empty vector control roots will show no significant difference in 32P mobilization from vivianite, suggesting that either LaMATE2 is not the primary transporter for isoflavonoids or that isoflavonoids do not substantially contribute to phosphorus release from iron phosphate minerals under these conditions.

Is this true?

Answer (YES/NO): NO